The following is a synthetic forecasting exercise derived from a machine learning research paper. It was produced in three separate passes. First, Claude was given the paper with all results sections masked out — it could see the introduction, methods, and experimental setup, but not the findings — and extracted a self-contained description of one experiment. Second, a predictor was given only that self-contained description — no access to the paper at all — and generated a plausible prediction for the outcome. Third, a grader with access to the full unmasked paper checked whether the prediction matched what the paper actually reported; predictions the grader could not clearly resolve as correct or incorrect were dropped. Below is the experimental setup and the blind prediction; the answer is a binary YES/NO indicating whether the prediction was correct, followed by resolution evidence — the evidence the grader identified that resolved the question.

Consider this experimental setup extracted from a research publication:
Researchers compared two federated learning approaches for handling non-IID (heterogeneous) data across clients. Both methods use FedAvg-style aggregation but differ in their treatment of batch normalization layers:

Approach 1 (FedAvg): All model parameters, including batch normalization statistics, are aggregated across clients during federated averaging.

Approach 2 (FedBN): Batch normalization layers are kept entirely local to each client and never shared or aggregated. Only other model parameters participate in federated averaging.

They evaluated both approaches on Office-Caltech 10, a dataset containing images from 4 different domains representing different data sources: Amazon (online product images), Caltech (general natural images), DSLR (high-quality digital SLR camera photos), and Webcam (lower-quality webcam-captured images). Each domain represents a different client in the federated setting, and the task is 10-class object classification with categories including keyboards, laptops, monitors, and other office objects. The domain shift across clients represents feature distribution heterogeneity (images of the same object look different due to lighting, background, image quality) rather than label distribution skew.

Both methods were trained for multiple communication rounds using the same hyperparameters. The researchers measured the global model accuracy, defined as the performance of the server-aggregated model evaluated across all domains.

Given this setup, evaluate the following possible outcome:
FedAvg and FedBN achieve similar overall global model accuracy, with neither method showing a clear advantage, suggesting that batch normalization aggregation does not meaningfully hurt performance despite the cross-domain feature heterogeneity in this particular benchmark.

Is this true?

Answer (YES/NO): NO